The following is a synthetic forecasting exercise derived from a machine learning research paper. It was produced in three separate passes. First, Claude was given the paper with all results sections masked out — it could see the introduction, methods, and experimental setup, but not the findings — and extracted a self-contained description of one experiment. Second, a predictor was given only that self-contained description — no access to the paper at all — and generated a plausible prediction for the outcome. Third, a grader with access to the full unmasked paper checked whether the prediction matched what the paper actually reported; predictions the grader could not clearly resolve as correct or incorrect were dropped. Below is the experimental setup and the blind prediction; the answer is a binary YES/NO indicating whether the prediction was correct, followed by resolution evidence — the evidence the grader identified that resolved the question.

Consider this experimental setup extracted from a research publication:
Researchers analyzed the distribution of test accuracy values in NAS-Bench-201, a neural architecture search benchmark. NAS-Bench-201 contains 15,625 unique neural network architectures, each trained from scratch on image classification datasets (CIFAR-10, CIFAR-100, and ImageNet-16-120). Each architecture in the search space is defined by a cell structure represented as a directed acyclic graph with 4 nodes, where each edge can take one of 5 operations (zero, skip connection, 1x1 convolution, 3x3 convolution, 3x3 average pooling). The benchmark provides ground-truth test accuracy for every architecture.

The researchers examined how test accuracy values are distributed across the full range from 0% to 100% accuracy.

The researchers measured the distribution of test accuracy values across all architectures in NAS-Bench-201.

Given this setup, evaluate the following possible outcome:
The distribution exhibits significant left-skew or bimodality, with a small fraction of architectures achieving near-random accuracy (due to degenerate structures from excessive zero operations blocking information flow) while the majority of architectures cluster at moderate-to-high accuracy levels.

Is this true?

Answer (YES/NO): YES